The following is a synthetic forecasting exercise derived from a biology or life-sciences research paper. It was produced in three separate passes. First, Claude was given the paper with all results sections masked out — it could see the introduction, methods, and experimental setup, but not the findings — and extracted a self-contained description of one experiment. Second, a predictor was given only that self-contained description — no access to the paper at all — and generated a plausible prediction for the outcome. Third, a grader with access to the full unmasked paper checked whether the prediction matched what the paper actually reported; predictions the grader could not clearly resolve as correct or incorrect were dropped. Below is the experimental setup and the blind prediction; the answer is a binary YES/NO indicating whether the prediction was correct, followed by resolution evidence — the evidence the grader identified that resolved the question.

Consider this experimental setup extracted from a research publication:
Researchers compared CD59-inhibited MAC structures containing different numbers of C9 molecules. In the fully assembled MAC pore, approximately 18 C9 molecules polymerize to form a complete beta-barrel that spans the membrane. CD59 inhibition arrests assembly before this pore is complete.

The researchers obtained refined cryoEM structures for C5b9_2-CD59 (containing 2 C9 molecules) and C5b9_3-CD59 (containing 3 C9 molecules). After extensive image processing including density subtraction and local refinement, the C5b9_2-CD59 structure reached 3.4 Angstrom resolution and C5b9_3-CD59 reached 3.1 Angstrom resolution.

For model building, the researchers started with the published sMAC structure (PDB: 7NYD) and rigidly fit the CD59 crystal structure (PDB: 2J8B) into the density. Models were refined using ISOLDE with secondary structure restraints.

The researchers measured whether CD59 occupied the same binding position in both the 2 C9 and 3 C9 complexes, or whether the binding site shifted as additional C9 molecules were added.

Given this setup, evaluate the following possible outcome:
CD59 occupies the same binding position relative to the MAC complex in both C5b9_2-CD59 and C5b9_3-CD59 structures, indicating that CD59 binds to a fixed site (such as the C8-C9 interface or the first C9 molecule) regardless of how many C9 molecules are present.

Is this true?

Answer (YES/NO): YES